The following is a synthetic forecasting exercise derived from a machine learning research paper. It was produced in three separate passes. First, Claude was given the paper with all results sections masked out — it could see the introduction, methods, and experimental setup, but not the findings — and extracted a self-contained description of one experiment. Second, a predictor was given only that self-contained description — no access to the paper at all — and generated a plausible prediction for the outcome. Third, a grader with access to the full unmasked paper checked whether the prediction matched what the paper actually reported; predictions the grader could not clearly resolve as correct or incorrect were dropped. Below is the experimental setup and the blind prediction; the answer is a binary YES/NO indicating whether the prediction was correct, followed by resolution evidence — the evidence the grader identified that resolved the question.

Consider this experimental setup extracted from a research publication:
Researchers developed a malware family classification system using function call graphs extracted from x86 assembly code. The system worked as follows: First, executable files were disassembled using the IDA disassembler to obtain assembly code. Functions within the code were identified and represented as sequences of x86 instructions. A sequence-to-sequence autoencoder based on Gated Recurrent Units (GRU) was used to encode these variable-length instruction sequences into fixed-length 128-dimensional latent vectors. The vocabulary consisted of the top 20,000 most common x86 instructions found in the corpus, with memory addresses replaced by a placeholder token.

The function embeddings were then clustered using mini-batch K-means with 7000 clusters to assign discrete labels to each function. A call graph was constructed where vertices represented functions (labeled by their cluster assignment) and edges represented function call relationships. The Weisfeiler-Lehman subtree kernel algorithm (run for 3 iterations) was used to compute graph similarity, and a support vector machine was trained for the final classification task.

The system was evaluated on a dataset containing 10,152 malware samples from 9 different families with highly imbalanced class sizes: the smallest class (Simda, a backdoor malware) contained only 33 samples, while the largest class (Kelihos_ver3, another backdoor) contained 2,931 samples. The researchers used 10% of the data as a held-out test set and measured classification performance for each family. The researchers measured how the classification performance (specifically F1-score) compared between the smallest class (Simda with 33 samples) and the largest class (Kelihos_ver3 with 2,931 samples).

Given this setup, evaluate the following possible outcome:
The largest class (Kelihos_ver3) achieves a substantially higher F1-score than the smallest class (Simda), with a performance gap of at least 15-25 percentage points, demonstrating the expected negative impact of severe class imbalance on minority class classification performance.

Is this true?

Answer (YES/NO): NO